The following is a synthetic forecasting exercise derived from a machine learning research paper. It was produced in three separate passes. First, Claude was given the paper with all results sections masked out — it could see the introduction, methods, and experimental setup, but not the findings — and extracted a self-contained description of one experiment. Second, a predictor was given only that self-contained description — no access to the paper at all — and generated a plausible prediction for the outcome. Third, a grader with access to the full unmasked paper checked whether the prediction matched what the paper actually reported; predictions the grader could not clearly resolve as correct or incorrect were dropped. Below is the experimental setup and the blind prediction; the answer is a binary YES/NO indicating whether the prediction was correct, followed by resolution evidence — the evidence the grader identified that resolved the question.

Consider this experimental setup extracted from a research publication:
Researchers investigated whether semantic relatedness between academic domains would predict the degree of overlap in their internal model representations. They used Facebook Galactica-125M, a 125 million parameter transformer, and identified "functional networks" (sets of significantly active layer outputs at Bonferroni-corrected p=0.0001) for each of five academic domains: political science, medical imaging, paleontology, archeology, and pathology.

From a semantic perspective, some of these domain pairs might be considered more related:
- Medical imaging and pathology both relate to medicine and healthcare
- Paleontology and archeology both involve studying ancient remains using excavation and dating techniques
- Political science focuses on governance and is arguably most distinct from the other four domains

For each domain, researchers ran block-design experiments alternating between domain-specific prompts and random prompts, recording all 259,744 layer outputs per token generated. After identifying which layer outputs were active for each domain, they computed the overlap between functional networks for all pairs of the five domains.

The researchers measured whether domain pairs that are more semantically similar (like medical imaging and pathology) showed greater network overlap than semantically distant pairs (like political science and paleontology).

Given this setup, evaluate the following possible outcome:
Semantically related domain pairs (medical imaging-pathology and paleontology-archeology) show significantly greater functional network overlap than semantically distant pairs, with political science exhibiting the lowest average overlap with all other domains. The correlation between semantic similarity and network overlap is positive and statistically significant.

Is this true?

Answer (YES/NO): NO